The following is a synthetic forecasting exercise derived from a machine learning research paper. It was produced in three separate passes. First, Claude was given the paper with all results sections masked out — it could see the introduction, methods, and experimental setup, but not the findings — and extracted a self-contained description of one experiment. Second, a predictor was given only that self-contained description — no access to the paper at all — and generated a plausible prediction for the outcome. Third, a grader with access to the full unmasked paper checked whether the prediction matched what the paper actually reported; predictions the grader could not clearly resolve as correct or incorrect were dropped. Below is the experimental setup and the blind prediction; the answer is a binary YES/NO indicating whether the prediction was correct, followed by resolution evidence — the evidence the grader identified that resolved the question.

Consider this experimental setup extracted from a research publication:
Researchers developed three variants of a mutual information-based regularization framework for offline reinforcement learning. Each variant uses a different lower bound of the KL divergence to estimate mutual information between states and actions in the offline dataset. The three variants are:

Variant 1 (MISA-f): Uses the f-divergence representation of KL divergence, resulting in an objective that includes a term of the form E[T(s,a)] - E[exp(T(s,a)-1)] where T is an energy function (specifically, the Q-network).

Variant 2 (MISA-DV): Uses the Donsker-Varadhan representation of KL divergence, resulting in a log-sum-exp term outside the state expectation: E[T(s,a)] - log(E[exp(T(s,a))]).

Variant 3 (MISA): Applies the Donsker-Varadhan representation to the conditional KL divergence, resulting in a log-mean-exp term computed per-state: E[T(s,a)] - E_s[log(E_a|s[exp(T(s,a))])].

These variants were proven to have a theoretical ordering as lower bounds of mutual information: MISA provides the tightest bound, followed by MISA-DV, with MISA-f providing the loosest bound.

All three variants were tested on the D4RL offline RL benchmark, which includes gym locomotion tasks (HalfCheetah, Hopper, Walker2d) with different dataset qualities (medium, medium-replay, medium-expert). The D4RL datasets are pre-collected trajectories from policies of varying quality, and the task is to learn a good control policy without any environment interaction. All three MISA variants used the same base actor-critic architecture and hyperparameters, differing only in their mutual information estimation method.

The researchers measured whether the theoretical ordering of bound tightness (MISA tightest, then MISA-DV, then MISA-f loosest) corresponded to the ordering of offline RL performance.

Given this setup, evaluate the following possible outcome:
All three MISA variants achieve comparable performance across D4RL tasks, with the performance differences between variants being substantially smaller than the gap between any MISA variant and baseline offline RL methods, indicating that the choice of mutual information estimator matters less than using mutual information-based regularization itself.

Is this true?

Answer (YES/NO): NO